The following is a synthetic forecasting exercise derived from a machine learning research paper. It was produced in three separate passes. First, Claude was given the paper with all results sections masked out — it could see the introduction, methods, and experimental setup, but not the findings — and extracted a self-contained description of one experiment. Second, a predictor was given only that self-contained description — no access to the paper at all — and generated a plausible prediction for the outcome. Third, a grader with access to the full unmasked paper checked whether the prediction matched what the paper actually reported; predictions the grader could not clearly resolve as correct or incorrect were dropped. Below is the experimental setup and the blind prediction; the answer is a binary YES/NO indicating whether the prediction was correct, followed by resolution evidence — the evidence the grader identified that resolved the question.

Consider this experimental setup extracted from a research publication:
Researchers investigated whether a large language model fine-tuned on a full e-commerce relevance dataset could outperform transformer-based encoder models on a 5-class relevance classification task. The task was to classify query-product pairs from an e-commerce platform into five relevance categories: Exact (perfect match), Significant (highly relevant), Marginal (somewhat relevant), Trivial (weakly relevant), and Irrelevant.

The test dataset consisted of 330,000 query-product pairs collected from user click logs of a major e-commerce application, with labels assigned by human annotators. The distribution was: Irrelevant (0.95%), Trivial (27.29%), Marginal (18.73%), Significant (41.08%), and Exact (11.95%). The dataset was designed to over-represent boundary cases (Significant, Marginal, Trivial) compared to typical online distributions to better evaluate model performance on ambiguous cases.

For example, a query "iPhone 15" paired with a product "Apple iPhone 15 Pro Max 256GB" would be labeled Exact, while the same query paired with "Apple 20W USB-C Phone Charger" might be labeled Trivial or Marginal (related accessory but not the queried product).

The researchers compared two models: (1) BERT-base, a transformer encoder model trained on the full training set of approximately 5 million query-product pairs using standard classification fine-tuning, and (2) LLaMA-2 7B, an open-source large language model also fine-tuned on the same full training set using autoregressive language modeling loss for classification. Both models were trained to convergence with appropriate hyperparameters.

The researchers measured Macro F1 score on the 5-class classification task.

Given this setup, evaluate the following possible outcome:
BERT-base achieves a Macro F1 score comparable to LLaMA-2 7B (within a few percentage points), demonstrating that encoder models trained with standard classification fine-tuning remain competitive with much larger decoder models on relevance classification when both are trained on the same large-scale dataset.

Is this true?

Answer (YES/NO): NO